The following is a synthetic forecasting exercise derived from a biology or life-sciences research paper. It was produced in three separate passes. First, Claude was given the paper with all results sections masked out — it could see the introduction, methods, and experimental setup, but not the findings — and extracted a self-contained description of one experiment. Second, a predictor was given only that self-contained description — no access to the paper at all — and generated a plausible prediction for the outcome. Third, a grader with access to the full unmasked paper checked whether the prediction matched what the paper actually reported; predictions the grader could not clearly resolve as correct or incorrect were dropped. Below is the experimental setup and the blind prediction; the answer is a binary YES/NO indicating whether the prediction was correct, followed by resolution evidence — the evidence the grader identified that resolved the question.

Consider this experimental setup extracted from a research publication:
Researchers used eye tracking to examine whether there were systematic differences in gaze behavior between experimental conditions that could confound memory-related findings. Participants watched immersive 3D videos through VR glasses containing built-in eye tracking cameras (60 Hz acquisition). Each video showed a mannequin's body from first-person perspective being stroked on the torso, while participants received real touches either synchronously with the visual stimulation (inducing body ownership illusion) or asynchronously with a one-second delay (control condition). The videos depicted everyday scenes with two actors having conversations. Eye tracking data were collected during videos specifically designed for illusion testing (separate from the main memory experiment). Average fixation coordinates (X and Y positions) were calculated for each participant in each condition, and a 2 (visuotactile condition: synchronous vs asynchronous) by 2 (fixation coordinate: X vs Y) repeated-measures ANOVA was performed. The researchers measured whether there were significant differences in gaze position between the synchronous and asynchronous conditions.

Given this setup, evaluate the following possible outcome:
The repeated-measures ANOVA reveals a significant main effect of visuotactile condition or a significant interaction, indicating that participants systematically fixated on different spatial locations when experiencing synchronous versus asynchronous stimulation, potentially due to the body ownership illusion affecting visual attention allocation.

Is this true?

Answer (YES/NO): NO